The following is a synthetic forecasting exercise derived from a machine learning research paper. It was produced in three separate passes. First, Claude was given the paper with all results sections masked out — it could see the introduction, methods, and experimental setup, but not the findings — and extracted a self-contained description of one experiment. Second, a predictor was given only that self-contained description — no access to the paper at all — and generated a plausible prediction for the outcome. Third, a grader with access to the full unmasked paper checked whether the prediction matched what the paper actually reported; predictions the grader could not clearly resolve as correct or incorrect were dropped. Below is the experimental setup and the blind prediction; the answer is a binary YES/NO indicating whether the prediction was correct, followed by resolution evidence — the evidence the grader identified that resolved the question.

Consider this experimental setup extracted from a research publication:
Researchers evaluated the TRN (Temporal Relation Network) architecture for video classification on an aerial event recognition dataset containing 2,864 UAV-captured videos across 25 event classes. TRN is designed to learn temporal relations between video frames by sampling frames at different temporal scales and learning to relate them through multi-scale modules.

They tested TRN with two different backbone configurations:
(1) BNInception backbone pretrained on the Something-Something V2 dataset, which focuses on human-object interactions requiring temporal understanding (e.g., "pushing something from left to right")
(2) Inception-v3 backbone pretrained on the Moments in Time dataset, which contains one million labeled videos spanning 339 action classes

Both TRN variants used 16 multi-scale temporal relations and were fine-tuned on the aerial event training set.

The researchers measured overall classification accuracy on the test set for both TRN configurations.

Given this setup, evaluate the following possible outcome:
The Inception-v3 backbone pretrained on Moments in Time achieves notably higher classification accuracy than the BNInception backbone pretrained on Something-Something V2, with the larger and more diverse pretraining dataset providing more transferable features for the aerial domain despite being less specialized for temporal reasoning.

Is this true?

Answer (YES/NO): YES